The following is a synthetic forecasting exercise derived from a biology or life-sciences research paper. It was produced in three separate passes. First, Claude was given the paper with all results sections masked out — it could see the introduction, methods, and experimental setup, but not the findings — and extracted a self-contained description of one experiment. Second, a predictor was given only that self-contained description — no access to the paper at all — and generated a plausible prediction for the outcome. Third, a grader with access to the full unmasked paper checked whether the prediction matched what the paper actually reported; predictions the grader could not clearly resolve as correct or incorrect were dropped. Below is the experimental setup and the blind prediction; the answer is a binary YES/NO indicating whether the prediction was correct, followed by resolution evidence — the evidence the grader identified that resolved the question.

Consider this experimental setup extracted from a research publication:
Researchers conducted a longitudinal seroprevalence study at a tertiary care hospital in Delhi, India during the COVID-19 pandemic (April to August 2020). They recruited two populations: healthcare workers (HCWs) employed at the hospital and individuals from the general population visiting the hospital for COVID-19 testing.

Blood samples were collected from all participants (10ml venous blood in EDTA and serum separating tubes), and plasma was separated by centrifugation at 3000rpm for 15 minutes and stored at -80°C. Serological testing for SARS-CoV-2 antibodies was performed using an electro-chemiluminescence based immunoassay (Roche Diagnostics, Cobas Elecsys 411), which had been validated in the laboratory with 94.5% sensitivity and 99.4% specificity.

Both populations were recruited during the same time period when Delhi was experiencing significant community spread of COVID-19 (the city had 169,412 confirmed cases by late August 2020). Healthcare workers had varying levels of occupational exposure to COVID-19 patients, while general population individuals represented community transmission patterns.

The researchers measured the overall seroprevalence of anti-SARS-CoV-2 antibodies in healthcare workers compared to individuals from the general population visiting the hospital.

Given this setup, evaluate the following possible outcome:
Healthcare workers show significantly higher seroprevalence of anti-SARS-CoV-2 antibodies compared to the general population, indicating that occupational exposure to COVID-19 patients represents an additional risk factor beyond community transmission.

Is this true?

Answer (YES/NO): NO